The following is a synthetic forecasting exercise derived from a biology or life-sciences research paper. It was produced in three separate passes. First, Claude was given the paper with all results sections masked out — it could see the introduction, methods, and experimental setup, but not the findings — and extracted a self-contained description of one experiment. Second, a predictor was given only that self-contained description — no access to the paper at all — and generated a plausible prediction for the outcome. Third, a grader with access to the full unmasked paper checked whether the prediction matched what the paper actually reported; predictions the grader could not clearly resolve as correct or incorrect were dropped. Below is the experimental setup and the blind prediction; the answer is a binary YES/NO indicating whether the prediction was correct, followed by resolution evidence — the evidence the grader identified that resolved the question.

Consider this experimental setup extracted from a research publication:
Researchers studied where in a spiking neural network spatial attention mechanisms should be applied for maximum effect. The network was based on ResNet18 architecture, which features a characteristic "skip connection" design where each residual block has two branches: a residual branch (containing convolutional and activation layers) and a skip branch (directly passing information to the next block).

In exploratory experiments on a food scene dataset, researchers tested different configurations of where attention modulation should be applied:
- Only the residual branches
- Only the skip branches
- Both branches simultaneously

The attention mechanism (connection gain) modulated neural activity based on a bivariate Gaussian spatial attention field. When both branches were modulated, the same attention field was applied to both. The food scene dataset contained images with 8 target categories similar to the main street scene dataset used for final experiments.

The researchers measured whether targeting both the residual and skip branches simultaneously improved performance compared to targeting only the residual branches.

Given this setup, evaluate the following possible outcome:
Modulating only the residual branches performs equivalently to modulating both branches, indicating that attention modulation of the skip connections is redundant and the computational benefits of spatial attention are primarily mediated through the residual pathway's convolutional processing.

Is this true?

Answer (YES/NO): NO